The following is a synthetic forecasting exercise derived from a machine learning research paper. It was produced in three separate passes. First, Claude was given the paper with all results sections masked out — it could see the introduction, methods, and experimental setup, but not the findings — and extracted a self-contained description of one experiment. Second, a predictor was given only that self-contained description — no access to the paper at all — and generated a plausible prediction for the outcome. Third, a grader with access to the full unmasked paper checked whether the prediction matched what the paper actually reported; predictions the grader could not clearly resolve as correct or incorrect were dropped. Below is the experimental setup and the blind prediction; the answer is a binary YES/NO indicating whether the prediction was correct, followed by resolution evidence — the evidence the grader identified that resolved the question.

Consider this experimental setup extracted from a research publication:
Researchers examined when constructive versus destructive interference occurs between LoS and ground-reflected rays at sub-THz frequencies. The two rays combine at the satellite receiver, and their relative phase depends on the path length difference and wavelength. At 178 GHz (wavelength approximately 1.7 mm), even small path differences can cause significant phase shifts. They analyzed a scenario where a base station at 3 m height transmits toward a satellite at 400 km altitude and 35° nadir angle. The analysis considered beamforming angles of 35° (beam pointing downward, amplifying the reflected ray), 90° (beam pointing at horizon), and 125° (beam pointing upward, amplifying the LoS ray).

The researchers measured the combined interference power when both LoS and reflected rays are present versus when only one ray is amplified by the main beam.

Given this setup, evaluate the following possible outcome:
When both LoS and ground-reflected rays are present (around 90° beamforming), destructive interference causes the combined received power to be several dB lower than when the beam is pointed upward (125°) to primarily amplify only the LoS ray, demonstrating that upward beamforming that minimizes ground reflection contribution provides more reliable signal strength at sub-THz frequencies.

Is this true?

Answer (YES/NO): NO